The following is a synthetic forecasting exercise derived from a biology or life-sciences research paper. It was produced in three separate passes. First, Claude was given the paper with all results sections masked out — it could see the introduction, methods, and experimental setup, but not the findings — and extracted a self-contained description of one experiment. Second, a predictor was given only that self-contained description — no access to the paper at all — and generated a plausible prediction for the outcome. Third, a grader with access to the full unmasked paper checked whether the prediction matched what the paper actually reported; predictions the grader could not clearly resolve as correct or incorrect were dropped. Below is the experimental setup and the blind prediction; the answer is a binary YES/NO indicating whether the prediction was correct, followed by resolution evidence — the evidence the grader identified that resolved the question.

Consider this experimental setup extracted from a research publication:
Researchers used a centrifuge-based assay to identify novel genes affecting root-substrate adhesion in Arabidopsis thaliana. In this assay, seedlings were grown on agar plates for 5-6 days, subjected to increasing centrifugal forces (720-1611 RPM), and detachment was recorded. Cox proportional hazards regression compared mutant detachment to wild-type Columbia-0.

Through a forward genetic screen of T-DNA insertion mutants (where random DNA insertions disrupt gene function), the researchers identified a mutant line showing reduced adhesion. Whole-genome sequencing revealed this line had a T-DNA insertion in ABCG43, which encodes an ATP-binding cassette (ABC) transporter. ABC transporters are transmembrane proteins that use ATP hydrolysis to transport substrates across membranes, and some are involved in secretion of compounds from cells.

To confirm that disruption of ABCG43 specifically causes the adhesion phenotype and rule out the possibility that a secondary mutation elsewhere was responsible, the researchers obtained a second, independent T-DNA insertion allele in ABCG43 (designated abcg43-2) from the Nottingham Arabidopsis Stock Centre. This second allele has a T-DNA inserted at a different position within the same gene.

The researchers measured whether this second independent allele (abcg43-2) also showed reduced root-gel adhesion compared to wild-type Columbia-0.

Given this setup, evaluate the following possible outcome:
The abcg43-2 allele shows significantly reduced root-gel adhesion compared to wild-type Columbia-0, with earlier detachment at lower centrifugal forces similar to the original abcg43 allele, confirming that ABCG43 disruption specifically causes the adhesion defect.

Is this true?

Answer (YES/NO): NO